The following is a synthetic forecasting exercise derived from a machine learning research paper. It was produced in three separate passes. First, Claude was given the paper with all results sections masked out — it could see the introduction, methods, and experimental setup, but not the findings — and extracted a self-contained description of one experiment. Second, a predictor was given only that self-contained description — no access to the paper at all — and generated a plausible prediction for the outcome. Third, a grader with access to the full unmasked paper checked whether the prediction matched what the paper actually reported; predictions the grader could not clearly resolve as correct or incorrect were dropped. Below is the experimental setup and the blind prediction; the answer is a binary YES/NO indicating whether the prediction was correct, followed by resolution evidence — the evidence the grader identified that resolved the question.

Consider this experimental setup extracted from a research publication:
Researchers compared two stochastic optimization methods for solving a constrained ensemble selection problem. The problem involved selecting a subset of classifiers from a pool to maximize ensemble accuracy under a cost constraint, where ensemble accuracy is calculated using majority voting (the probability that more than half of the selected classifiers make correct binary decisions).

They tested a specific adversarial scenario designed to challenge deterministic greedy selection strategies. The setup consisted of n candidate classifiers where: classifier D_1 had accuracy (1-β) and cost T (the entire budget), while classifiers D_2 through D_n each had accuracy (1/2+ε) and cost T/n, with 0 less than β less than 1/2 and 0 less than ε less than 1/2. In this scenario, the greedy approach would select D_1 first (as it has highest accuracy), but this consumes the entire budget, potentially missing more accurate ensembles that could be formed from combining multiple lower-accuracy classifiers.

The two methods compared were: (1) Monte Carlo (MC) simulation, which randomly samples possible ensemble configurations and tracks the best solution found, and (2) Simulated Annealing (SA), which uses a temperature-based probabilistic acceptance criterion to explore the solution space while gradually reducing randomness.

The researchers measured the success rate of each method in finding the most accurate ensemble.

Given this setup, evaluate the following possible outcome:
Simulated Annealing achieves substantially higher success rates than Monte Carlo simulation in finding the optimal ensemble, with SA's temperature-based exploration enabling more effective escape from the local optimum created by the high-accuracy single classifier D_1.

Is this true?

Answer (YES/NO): YES